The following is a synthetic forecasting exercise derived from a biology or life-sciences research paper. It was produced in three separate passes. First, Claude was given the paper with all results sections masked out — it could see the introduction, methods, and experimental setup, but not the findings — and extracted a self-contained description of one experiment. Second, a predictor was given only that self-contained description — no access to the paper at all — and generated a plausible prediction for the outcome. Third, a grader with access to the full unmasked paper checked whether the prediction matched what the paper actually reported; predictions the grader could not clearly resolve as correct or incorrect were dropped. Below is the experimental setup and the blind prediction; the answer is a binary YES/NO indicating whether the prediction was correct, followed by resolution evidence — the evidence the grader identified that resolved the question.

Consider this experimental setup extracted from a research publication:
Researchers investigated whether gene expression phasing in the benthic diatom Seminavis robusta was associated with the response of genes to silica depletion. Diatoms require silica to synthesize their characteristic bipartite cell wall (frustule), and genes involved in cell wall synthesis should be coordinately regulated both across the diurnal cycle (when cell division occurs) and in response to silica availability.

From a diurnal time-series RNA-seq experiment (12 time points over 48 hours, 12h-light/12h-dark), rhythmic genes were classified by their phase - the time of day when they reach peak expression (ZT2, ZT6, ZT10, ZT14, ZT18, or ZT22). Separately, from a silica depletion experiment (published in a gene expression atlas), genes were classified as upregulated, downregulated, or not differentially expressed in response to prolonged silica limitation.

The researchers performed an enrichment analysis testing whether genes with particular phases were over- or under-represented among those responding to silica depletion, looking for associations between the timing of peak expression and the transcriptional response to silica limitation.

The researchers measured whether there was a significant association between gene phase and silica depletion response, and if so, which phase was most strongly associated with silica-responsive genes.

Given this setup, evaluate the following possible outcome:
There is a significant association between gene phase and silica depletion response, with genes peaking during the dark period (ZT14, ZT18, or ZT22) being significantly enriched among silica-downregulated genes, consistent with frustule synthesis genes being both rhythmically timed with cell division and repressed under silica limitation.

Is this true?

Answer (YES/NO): YES